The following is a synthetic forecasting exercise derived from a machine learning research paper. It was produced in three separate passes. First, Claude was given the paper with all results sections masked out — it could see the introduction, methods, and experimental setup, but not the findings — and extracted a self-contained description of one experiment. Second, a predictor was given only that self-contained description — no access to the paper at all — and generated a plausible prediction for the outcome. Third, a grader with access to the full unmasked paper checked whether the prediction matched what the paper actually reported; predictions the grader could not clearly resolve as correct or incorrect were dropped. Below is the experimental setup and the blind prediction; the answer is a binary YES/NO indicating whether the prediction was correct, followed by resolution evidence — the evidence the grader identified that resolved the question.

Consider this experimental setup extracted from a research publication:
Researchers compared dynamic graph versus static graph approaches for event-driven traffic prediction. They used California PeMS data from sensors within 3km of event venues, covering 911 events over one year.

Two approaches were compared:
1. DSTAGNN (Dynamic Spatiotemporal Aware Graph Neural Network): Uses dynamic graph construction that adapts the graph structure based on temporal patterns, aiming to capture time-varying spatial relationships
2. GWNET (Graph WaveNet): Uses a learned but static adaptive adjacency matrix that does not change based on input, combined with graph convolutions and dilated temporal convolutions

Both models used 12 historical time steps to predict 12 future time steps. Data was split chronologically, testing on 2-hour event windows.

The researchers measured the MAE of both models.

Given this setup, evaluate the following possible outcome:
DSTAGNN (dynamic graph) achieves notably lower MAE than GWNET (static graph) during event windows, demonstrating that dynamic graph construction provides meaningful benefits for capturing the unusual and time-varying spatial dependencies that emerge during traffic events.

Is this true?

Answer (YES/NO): NO